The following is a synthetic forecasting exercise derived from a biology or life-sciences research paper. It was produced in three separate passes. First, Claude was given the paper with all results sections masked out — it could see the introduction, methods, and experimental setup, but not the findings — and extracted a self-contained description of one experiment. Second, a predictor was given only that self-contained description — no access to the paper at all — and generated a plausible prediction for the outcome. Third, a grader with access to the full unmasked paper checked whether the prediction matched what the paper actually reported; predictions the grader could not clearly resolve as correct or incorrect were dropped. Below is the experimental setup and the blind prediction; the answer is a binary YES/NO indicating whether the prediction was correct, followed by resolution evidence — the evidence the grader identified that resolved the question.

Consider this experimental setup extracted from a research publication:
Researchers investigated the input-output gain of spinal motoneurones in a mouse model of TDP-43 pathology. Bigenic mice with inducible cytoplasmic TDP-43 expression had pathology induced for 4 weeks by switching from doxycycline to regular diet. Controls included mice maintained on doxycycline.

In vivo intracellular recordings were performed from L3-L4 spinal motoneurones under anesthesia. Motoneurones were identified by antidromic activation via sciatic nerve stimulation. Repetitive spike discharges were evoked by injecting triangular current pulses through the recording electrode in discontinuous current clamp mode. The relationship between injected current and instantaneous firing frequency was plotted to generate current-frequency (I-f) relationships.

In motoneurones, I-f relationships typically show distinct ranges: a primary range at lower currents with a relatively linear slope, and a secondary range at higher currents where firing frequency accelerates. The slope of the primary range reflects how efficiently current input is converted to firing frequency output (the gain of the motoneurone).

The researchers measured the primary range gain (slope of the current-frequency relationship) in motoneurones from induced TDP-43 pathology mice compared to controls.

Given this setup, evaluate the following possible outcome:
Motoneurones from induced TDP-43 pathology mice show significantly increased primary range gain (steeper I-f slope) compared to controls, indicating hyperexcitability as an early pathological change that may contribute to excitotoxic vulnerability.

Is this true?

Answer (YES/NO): YES